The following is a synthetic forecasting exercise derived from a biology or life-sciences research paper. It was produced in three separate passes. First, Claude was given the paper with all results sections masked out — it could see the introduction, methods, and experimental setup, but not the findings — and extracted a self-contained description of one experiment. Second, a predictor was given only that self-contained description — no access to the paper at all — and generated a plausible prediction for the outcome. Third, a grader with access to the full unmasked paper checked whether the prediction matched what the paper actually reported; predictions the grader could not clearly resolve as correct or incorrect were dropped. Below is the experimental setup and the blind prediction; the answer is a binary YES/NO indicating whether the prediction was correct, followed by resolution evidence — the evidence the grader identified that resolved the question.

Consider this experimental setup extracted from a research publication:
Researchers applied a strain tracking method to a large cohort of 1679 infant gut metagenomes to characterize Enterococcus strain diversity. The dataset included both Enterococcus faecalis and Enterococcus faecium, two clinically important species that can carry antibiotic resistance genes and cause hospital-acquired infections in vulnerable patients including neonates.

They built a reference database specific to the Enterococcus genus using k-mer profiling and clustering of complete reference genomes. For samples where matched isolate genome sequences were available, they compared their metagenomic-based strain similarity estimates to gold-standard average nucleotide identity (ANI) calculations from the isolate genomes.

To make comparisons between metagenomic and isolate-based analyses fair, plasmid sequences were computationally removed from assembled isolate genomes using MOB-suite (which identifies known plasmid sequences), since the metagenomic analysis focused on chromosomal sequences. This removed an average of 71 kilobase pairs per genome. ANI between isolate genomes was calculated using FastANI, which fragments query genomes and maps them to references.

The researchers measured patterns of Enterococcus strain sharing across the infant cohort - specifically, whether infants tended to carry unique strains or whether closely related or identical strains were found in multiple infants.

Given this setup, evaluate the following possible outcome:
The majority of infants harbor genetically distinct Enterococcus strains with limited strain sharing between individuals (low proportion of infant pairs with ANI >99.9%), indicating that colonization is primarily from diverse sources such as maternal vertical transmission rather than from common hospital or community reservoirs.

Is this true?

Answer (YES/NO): NO